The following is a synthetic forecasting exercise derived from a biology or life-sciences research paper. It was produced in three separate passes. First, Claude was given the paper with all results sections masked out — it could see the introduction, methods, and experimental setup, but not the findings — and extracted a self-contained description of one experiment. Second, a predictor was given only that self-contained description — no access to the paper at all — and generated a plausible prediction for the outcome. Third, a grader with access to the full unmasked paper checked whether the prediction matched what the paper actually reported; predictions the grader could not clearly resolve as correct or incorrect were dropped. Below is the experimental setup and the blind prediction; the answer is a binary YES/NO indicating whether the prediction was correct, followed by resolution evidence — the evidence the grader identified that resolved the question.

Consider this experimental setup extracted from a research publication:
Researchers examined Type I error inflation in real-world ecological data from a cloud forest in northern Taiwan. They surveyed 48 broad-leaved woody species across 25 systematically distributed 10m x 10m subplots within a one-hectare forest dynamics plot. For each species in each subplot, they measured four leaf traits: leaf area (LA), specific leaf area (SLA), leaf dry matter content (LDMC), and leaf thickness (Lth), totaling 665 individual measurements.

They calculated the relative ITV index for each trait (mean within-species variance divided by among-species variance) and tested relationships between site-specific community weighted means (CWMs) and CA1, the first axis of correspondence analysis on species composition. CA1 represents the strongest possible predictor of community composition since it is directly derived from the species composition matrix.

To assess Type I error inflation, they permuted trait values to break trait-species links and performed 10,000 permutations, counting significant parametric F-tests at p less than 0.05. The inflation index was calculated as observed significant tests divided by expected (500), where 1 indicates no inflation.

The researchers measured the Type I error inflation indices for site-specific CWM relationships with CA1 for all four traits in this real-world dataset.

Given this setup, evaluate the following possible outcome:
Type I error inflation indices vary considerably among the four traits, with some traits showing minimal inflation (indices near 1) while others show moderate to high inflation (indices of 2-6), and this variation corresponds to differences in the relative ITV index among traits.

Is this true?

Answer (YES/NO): NO